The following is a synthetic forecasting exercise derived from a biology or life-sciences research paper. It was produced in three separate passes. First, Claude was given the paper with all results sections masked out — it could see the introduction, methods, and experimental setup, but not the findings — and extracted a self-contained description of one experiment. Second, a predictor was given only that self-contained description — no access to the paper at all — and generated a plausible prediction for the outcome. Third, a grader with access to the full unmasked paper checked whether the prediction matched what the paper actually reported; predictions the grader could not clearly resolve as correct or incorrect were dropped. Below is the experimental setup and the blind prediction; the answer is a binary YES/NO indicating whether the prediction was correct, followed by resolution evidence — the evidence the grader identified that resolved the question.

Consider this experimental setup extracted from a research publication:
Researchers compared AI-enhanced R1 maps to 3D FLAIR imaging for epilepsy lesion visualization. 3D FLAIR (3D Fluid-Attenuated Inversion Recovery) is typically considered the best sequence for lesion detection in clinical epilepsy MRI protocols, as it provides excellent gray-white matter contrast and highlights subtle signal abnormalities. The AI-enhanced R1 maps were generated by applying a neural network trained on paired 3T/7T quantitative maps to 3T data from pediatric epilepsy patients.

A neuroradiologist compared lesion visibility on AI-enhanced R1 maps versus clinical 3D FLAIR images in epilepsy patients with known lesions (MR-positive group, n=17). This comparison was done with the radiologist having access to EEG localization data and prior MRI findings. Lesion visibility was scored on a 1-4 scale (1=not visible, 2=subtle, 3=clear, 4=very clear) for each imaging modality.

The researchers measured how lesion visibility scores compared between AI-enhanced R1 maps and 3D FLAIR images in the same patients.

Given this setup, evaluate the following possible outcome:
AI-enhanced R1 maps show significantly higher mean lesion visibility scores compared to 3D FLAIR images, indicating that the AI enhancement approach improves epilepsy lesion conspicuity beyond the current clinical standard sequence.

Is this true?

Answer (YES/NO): NO